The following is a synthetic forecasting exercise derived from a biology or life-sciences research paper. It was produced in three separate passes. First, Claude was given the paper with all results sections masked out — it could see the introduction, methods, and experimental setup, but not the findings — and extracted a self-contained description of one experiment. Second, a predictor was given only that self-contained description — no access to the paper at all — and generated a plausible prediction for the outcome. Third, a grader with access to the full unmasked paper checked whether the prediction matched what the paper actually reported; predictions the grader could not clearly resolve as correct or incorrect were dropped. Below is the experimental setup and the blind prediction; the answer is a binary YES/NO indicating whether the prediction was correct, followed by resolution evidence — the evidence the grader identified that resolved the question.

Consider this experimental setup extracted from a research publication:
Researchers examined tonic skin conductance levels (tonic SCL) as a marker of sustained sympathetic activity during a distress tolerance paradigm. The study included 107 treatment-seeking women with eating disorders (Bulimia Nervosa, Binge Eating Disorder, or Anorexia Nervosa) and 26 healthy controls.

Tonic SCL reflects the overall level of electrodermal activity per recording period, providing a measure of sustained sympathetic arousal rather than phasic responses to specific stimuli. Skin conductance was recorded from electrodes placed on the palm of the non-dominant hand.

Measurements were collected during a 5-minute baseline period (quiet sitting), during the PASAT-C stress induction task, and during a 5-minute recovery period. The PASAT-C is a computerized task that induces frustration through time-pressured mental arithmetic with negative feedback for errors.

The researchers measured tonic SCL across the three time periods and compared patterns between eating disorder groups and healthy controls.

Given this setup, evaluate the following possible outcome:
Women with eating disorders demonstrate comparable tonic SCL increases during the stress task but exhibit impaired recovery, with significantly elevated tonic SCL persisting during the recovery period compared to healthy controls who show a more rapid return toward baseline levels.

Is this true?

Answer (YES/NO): NO